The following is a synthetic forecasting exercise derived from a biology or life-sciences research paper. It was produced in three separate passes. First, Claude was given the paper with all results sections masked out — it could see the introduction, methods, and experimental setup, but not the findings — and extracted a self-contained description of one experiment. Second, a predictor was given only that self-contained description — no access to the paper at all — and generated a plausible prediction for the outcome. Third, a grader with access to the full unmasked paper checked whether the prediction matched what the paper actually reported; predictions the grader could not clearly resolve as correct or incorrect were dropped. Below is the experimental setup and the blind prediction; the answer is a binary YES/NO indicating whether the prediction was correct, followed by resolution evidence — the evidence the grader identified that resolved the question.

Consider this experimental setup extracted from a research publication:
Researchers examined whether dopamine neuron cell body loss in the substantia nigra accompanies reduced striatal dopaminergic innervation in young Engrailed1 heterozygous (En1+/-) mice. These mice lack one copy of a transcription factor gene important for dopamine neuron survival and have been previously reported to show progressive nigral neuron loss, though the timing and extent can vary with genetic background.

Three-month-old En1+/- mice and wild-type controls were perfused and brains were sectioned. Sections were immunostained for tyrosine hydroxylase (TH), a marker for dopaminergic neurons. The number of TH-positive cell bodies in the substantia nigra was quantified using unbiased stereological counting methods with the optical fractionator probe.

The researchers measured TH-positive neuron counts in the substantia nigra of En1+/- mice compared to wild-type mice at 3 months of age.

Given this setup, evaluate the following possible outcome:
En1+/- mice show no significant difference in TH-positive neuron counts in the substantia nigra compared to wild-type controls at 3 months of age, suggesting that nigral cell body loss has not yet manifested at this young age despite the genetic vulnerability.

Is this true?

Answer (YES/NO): YES